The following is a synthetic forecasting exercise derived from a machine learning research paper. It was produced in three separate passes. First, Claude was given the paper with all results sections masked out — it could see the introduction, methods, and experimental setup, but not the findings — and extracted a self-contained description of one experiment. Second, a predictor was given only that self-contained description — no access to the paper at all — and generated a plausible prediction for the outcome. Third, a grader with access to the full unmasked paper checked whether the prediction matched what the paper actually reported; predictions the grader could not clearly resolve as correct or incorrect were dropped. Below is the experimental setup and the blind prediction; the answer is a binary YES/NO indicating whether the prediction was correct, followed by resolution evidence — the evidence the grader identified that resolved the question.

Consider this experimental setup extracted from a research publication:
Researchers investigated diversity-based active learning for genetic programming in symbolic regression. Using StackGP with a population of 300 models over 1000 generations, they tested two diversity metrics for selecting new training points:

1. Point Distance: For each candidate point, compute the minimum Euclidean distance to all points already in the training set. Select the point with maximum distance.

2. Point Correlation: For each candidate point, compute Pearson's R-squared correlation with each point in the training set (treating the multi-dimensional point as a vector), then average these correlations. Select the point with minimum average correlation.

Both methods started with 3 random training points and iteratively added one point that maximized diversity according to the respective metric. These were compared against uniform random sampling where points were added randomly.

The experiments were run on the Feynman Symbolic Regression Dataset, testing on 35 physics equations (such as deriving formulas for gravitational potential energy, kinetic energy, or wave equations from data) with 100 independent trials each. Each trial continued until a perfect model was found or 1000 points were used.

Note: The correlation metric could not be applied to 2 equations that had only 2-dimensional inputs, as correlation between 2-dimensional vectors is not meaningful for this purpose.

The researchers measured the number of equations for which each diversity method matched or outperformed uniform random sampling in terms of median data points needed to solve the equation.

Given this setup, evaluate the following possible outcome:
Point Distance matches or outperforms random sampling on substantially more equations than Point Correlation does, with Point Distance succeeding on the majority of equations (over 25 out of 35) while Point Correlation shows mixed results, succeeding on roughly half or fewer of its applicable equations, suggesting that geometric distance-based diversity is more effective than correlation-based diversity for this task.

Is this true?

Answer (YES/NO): NO